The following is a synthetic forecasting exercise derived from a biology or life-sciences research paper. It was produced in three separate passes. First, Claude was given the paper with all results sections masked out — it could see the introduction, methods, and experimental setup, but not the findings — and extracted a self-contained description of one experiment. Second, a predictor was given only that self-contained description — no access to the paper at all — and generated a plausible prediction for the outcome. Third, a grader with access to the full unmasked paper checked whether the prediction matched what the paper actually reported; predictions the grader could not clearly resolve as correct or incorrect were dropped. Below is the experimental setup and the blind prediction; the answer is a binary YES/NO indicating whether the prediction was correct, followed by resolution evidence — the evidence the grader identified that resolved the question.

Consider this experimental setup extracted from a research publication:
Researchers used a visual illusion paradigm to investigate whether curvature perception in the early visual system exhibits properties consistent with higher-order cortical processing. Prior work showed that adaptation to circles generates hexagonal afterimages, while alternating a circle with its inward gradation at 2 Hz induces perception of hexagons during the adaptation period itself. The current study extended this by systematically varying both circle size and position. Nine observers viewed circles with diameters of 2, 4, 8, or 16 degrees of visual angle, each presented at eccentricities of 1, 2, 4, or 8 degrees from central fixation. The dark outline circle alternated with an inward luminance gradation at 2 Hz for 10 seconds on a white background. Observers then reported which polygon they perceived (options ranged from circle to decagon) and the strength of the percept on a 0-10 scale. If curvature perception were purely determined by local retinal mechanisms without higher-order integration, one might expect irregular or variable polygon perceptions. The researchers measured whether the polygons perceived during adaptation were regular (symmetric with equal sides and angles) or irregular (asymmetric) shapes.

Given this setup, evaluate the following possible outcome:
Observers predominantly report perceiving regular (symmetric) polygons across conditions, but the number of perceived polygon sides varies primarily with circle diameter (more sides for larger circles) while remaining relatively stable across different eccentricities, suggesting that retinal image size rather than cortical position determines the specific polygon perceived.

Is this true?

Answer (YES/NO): NO